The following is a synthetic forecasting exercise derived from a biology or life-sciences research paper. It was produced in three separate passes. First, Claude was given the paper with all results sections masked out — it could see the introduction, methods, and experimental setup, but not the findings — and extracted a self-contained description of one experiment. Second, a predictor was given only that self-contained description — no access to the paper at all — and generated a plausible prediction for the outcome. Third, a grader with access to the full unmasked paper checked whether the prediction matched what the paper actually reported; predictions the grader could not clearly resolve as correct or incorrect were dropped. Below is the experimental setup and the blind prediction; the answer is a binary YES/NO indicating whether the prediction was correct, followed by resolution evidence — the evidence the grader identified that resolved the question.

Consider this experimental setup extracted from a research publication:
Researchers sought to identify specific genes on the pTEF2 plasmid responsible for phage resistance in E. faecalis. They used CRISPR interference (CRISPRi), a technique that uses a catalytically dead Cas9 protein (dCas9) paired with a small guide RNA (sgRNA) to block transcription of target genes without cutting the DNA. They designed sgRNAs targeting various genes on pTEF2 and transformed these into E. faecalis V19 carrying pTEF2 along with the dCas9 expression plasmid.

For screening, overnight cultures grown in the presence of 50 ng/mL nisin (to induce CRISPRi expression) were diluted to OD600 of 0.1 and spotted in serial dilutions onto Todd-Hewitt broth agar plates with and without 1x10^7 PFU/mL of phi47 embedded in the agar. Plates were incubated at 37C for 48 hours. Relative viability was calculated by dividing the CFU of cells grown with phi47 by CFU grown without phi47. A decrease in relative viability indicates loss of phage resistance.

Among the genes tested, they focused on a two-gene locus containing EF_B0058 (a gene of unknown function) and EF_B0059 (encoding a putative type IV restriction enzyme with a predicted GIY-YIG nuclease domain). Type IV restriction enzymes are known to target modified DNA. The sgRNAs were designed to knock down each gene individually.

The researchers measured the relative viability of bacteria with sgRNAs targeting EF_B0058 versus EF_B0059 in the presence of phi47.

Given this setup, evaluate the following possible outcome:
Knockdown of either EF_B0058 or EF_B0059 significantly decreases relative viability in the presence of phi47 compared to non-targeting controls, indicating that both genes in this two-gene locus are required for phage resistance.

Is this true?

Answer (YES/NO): NO